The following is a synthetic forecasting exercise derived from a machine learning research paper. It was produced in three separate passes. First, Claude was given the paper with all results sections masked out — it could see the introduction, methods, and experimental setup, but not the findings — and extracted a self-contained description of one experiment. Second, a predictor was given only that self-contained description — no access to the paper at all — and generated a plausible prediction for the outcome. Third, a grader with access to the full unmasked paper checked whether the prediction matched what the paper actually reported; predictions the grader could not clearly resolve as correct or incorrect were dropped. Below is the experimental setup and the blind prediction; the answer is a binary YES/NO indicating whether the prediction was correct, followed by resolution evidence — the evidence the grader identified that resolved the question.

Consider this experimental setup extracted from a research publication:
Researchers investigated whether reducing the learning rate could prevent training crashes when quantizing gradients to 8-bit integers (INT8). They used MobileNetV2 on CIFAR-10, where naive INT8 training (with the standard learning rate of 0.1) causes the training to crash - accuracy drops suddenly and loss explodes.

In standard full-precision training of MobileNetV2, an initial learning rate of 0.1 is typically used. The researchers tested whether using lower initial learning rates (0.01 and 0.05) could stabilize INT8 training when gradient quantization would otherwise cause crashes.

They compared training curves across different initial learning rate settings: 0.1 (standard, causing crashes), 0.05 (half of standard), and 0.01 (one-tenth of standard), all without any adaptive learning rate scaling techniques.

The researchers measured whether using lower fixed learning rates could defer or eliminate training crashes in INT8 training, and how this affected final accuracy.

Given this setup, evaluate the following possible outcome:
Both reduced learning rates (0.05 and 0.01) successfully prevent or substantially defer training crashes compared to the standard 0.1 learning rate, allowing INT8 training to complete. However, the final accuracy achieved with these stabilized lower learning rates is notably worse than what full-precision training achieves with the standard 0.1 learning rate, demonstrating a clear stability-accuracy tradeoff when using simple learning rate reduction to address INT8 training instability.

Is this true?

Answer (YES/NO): NO